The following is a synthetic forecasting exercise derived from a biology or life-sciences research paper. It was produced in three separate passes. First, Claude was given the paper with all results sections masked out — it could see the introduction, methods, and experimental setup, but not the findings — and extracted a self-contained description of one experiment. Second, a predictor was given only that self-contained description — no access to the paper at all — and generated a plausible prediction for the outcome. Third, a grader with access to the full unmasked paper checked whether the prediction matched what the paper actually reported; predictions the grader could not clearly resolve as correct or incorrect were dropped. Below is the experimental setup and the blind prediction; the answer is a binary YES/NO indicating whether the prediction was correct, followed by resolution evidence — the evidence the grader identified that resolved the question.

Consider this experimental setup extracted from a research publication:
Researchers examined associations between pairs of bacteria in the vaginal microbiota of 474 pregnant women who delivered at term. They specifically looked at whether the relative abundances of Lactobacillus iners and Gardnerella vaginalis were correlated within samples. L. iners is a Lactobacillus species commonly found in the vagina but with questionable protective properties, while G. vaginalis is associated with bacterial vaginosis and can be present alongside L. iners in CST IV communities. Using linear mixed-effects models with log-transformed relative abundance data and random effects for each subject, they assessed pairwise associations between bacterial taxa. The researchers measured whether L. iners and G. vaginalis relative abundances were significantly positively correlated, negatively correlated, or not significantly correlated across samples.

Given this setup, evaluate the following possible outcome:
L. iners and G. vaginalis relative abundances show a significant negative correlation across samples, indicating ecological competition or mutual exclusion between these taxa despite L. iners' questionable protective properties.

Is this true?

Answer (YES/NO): NO